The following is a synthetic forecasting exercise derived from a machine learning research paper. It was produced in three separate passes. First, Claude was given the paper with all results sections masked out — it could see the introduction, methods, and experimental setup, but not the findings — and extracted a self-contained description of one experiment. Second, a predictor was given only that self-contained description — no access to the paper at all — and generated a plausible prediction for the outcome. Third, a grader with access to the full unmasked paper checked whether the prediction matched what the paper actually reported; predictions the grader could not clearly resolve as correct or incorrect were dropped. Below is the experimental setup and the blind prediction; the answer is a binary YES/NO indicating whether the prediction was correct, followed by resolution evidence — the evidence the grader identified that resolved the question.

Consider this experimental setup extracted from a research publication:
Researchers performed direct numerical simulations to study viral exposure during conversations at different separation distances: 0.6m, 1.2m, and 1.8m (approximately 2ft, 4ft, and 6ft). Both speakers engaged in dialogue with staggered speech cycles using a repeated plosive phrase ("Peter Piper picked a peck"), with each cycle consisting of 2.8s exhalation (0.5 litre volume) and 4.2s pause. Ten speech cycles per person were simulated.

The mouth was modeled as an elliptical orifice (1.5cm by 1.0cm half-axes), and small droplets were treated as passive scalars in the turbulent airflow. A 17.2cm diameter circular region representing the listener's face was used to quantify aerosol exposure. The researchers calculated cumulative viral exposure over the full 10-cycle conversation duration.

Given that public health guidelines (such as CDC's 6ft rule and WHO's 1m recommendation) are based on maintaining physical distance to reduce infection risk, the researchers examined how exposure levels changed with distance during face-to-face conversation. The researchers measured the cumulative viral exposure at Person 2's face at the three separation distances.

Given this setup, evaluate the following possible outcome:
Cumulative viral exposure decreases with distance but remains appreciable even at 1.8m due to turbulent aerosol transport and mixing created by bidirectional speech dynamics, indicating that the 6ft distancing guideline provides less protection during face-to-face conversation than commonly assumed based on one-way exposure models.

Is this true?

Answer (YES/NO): NO